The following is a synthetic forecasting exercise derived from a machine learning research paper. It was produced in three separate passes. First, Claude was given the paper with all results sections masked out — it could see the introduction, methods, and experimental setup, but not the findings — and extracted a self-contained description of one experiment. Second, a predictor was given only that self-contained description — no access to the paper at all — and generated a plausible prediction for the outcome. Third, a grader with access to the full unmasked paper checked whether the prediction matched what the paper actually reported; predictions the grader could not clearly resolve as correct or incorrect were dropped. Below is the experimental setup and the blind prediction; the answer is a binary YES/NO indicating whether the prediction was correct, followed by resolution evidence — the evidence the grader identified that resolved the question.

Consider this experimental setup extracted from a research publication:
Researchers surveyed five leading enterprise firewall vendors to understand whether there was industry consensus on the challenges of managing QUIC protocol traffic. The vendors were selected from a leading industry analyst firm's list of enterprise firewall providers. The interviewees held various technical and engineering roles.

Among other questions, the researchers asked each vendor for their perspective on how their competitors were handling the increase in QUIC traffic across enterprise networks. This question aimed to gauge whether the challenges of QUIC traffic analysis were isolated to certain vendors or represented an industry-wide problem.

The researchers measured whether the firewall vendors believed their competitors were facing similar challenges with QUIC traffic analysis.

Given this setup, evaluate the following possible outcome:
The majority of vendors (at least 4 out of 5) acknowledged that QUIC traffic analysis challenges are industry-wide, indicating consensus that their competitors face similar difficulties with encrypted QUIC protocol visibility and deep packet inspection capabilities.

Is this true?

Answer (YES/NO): YES